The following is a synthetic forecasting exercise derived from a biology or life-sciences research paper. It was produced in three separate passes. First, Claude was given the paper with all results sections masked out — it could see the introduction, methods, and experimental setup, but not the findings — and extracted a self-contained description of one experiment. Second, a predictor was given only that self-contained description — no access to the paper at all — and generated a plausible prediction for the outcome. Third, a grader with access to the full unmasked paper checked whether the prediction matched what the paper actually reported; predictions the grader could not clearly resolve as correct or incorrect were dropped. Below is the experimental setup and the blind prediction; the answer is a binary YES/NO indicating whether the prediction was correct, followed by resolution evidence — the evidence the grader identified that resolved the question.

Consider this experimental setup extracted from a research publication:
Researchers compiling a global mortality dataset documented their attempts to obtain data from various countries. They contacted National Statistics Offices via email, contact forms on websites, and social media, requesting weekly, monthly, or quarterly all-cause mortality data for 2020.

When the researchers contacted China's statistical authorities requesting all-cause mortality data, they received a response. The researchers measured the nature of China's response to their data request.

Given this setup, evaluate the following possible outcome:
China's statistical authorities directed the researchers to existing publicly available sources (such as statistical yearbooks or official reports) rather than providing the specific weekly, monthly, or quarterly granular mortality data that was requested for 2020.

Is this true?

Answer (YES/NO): NO